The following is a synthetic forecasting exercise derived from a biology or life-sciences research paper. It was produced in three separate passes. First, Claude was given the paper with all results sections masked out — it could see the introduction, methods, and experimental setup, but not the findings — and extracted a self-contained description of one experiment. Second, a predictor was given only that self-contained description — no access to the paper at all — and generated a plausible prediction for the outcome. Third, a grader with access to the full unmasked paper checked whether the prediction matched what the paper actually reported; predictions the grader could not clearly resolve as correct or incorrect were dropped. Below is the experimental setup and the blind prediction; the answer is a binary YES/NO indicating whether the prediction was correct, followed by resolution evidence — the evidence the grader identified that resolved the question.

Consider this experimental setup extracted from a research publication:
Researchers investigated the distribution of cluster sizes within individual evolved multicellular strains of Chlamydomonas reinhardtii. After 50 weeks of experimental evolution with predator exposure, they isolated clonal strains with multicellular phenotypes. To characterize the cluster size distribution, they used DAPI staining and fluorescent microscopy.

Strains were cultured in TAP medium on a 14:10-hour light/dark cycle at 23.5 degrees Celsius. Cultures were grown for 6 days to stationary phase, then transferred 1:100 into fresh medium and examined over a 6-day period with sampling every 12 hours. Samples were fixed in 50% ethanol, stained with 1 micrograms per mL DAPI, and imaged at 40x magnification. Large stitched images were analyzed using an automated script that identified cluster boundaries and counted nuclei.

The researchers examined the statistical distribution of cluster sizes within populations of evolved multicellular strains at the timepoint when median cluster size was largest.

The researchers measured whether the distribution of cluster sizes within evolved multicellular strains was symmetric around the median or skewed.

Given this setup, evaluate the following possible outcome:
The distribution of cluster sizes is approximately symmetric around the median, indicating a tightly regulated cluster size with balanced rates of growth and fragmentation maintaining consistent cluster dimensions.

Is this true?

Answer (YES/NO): NO